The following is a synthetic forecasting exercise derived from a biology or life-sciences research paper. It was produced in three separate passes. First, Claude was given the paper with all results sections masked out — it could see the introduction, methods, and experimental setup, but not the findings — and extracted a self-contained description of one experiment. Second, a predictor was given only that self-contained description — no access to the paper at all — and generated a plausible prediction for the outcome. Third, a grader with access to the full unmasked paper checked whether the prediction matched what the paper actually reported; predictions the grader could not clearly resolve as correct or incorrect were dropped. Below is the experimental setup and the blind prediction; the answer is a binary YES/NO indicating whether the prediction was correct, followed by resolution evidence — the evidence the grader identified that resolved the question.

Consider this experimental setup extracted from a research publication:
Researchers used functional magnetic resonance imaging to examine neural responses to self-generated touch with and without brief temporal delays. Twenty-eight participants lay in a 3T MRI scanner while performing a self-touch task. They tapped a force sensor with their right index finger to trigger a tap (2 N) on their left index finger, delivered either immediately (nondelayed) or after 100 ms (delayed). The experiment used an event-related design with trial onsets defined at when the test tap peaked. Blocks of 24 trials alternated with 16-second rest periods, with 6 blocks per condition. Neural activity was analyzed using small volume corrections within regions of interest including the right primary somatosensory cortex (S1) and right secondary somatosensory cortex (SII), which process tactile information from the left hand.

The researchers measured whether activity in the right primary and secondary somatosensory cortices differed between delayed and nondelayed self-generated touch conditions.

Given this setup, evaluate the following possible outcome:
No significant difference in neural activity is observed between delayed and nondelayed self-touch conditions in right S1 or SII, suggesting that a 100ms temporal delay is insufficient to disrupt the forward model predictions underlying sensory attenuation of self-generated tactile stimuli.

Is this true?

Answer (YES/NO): NO